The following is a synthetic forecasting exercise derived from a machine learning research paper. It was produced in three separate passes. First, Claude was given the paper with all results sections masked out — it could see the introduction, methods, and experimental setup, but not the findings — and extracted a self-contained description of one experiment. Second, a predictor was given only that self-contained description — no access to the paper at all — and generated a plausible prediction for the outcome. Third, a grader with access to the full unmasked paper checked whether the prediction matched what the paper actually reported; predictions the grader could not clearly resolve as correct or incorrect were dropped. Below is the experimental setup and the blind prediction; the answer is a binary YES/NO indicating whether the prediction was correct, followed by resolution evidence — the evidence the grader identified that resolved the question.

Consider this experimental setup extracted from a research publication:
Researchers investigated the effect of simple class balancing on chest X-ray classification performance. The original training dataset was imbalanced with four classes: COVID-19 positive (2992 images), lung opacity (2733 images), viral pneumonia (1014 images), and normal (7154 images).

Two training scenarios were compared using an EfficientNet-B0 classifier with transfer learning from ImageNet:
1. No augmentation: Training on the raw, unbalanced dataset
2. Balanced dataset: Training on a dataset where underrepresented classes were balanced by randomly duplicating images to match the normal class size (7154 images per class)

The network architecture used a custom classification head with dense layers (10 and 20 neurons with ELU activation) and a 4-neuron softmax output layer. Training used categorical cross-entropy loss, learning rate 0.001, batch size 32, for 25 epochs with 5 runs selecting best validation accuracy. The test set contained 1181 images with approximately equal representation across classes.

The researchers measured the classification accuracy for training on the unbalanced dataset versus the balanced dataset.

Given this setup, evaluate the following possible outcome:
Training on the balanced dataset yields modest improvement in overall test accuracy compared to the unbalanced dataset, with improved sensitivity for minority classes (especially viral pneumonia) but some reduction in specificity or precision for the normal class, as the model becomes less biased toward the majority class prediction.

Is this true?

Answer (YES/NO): NO